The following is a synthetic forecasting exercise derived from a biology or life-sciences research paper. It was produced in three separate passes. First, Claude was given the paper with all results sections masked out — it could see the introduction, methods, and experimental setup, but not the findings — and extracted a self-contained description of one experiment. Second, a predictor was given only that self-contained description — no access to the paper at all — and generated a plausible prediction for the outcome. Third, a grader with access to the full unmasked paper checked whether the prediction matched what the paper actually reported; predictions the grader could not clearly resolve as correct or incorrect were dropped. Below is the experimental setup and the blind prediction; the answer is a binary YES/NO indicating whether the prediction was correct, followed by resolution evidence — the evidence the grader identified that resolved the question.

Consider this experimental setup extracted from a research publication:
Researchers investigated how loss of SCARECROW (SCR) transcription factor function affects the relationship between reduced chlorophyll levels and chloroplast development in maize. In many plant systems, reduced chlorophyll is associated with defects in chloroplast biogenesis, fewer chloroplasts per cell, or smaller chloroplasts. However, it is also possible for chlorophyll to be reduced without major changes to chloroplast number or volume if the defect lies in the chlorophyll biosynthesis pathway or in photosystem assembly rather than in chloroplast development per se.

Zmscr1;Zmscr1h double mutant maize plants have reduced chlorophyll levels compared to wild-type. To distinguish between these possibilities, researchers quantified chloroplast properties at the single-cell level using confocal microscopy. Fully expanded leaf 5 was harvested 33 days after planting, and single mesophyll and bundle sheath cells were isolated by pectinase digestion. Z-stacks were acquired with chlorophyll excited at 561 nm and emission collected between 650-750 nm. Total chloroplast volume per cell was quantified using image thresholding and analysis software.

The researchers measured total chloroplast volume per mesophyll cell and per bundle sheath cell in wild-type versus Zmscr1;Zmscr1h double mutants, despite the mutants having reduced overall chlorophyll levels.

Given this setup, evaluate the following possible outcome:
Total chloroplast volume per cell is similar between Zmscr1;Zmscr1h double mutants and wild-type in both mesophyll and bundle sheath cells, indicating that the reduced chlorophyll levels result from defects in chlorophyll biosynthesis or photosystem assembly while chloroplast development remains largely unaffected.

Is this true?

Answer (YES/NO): YES